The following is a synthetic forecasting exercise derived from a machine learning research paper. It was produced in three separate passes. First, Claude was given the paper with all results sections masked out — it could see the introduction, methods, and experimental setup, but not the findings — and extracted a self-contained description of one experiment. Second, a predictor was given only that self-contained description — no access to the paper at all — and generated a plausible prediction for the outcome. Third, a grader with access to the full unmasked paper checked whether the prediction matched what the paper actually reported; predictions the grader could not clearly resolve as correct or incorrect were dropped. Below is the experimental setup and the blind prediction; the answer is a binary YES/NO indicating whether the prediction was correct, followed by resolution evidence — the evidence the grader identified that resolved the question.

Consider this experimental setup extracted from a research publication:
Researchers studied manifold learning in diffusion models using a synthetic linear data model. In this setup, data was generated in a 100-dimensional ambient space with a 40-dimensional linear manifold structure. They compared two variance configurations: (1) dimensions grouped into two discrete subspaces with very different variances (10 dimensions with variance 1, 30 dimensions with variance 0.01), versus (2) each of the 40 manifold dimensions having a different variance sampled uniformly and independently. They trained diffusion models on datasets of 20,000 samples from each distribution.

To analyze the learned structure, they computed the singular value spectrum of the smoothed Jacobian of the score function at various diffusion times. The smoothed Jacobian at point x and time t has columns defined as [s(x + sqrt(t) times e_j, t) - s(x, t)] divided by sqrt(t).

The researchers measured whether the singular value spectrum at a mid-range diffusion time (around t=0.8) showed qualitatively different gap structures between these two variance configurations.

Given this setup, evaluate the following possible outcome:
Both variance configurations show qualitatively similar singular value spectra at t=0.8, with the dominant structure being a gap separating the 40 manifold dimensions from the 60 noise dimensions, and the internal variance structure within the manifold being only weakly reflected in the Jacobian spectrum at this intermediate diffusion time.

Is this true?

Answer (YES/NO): NO